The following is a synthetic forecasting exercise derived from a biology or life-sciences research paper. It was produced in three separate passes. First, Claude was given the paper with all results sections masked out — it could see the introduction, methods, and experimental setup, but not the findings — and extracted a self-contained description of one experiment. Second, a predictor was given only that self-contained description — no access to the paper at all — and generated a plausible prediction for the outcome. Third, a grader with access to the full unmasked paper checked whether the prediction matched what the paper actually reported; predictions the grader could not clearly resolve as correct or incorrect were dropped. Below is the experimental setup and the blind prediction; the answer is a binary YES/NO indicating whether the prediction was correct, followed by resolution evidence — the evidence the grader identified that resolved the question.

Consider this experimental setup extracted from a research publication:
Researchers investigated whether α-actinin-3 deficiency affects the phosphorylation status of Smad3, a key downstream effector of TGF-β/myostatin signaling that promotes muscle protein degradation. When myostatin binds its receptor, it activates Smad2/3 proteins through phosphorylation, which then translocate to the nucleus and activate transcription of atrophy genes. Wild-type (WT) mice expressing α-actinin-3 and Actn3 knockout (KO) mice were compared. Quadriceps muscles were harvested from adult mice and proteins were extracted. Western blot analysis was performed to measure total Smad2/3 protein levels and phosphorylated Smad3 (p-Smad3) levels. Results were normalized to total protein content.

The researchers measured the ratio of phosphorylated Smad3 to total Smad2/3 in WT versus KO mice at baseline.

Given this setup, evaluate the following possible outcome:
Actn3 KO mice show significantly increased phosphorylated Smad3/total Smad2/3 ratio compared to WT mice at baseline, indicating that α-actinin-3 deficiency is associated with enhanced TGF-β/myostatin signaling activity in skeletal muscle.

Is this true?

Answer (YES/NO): YES